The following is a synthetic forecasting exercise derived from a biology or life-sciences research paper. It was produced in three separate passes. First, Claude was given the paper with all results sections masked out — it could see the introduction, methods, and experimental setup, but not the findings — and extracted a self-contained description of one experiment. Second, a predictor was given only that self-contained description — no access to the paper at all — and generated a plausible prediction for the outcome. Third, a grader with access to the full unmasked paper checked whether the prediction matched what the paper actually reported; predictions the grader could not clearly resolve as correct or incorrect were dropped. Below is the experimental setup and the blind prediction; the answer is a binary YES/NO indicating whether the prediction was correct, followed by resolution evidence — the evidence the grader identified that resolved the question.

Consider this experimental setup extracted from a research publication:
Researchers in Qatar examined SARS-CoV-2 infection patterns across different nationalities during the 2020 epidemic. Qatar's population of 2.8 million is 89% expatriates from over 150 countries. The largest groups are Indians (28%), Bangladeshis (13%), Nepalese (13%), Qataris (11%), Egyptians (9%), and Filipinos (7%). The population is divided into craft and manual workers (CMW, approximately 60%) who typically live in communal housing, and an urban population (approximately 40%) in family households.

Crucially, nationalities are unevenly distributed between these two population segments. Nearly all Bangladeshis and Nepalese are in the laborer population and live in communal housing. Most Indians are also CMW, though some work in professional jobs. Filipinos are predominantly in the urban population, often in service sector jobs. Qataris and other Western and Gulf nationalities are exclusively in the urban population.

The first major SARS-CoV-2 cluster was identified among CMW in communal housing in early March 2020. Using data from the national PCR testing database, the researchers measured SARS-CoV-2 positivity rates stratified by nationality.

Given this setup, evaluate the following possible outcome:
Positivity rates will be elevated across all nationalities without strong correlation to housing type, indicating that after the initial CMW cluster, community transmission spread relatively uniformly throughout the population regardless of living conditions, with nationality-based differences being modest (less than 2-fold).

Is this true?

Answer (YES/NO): NO